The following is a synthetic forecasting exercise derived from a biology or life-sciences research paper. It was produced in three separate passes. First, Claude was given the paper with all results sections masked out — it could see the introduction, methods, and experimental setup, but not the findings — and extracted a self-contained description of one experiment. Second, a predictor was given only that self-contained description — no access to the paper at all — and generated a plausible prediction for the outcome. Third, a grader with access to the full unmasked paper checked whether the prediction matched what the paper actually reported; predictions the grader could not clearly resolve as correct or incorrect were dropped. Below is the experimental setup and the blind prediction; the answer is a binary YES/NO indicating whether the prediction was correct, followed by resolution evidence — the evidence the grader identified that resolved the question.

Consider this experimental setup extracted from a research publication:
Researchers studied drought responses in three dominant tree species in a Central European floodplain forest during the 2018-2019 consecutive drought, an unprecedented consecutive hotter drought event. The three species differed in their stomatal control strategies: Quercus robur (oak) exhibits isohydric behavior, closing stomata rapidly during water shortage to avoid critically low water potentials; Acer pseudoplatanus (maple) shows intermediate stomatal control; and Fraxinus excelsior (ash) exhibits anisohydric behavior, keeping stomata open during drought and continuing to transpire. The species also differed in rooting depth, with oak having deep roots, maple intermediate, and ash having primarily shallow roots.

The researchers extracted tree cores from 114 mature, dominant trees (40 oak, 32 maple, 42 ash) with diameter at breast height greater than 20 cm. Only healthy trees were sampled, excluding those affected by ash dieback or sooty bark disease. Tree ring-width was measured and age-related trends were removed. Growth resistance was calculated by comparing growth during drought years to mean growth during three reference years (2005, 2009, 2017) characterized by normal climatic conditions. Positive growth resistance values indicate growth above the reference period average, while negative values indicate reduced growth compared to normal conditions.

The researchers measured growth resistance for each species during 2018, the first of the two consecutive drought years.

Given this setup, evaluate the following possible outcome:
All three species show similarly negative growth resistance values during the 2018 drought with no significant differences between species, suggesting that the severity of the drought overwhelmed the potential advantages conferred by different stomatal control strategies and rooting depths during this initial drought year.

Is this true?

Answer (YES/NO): NO